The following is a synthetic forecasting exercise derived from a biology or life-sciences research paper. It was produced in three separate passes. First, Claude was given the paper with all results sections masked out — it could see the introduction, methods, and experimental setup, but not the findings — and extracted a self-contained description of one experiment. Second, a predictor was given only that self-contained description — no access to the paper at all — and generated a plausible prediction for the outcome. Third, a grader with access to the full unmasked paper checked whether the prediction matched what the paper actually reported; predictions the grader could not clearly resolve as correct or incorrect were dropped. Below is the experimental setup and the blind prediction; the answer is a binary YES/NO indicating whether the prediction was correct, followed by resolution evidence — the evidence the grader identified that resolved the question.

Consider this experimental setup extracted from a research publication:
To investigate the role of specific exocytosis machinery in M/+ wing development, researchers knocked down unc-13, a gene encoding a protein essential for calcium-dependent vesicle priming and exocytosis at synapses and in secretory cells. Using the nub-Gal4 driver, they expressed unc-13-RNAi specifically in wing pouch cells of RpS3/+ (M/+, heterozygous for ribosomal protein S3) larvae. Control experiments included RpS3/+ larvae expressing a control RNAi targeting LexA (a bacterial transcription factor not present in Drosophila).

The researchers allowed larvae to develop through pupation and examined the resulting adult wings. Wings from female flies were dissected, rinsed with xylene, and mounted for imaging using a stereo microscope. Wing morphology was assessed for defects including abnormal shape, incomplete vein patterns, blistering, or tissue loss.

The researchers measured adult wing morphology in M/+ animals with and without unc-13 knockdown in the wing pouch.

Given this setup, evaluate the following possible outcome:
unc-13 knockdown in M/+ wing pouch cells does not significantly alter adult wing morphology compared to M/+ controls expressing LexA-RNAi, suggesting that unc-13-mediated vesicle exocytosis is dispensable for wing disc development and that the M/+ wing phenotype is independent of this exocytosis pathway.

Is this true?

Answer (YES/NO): NO